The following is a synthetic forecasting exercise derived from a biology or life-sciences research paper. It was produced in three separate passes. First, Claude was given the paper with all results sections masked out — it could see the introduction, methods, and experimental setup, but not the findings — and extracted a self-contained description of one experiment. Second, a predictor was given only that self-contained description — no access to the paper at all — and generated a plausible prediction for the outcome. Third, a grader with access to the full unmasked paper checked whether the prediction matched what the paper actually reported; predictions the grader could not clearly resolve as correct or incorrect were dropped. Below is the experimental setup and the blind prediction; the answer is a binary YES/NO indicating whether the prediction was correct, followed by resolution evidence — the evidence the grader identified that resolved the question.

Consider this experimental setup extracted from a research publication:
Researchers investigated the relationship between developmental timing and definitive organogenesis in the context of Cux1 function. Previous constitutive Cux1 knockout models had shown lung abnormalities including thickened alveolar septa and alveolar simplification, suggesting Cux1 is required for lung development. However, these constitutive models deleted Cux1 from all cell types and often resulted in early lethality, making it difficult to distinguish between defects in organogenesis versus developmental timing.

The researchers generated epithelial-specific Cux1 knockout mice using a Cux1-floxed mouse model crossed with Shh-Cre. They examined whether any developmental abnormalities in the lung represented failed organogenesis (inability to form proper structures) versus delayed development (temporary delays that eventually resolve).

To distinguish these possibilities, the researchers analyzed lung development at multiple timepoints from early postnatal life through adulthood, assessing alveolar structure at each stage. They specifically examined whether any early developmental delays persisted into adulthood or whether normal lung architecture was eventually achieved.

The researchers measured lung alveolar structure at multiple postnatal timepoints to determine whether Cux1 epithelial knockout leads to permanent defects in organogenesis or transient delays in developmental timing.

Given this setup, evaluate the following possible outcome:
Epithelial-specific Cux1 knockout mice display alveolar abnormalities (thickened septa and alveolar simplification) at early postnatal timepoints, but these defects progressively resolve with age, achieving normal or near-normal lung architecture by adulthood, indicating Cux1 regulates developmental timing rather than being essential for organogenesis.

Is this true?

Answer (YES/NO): YES